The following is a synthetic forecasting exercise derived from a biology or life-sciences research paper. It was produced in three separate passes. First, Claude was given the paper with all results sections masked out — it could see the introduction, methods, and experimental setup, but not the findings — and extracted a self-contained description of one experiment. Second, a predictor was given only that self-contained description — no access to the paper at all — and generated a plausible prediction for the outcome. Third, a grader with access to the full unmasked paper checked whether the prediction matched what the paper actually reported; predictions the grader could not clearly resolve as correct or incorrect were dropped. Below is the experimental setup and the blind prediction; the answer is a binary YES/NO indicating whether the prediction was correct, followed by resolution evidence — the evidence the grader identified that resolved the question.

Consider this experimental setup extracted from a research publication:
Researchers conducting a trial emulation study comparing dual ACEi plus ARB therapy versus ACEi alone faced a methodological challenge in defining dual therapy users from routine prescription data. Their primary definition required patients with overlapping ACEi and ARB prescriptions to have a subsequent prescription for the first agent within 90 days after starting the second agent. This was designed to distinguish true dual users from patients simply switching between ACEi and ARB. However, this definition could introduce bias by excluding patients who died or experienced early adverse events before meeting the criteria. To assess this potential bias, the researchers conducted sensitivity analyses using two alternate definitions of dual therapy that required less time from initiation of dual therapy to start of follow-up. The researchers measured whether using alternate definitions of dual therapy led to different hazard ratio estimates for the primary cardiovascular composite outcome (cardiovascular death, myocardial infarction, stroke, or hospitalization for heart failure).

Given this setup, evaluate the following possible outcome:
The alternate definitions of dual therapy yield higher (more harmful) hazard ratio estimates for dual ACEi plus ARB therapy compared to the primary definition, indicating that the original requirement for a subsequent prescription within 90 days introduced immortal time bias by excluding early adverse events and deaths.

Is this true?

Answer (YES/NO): NO